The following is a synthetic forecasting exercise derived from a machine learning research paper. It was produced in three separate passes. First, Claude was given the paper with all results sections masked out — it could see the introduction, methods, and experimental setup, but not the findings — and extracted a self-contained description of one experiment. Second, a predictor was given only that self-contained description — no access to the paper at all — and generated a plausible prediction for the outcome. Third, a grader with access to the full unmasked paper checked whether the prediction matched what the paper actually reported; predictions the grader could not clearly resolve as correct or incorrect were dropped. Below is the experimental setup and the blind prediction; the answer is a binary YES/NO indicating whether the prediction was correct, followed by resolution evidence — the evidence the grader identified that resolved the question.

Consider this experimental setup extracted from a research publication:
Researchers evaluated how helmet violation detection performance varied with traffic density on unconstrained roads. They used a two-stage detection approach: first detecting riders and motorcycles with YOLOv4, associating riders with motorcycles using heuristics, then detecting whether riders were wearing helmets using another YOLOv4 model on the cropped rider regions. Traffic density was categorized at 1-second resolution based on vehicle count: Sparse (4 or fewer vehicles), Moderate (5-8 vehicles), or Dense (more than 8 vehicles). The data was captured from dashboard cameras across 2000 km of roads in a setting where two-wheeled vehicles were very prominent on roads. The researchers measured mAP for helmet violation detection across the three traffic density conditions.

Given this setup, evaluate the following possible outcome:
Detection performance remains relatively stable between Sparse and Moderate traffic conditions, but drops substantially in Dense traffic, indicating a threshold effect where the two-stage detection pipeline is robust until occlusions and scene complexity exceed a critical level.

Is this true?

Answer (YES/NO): NO